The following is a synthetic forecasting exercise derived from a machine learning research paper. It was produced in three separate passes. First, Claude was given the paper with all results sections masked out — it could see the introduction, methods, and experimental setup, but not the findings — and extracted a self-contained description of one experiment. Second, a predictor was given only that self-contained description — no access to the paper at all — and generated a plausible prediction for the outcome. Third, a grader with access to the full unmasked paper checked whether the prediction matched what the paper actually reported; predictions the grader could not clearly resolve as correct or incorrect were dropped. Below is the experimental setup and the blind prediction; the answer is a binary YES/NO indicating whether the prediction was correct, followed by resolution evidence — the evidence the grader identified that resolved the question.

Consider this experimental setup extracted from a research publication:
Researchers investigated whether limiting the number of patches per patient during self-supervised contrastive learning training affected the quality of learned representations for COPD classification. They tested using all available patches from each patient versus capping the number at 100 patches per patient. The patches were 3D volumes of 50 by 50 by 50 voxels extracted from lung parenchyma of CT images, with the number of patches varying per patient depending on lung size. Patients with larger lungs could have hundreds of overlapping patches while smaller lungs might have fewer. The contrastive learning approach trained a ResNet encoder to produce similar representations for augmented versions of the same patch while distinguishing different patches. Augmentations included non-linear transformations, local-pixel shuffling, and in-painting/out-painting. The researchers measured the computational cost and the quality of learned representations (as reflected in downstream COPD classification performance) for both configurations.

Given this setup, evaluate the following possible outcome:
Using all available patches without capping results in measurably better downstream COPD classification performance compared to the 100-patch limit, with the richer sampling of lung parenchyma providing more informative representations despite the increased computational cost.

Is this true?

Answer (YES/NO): NO